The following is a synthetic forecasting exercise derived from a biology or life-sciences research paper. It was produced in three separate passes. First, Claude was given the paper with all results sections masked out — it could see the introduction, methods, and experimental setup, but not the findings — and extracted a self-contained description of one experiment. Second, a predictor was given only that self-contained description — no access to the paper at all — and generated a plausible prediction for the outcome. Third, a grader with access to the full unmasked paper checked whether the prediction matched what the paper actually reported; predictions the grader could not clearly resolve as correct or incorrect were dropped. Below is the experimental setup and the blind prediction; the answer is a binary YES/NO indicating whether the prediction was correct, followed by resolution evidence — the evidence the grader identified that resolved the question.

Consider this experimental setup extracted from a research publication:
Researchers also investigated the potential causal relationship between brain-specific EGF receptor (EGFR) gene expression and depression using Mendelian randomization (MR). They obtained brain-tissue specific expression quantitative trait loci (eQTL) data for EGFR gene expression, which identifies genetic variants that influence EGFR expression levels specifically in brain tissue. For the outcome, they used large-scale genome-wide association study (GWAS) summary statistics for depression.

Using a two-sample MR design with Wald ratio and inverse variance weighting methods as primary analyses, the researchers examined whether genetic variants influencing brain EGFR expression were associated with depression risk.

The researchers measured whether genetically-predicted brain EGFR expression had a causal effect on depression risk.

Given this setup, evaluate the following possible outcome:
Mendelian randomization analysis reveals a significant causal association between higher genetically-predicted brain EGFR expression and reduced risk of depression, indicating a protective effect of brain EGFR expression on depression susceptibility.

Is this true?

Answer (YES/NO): NO